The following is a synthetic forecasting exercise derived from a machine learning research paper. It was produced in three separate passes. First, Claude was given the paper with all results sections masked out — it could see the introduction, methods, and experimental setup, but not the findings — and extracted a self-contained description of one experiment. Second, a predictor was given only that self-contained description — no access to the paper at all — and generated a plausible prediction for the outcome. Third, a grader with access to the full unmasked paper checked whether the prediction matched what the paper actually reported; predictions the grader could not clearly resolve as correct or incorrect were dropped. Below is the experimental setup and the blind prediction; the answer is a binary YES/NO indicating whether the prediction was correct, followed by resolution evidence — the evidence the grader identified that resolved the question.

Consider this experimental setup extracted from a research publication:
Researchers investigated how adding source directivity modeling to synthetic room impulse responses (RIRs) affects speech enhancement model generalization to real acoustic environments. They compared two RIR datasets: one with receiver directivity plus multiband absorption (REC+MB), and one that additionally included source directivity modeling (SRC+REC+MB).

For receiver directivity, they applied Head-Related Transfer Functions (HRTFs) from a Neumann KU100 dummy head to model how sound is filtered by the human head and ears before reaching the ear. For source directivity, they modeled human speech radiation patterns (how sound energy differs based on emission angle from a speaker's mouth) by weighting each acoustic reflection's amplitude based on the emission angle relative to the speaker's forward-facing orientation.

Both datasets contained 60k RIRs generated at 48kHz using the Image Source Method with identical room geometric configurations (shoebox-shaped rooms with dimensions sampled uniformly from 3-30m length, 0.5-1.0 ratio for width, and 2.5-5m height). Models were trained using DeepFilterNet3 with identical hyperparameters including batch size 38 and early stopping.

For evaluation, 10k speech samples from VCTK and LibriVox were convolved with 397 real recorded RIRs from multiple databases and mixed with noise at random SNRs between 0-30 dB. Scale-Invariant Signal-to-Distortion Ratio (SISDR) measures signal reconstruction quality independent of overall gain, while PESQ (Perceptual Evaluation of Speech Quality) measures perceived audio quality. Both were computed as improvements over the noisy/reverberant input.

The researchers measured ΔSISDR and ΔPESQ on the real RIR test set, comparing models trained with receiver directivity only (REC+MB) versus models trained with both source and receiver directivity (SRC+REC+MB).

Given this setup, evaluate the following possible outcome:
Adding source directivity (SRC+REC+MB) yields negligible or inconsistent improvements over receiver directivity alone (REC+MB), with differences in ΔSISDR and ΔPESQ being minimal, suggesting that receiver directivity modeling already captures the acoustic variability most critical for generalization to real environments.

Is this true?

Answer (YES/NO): YES